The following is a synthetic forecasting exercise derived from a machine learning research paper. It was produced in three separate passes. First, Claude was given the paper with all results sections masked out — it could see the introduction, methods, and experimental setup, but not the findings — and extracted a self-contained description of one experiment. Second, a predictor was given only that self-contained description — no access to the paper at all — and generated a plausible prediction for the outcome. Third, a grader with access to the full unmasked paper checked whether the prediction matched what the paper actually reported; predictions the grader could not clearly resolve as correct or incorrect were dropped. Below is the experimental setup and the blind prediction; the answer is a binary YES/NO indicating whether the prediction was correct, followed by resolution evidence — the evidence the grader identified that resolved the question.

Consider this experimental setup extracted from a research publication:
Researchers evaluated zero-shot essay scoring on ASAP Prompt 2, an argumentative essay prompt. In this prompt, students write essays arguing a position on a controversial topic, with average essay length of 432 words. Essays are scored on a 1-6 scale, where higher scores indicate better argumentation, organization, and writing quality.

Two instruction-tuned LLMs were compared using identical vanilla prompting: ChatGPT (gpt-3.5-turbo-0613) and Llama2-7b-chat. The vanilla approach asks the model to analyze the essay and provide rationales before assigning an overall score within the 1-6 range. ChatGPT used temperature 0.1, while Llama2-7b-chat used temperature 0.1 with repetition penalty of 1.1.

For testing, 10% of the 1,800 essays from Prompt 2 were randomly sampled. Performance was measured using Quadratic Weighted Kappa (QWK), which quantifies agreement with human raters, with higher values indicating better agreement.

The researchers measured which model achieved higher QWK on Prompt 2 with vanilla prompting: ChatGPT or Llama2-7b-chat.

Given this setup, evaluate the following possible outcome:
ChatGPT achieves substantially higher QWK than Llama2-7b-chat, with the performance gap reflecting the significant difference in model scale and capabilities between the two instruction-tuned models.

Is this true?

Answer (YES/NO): NO